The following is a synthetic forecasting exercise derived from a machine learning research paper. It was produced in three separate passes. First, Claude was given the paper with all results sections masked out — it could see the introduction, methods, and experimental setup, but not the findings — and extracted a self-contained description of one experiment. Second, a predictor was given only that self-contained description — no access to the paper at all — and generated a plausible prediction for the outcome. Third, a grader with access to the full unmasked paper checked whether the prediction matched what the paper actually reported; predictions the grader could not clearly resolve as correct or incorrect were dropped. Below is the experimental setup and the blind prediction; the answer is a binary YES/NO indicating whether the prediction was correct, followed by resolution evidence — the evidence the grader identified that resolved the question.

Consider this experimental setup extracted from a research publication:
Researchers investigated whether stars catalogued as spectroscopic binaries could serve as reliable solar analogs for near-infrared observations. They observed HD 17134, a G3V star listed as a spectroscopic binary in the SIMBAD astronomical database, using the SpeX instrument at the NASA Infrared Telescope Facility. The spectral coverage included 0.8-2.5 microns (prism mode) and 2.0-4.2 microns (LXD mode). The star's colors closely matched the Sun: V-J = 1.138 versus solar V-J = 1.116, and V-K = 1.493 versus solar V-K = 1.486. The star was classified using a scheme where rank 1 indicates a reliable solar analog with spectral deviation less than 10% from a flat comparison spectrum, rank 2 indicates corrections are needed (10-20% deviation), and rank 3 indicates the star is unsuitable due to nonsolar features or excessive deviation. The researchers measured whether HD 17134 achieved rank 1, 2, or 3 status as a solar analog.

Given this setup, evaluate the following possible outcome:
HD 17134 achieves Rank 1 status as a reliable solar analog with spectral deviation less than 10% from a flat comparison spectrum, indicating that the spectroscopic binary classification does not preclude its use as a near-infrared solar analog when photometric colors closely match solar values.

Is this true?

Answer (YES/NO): YES